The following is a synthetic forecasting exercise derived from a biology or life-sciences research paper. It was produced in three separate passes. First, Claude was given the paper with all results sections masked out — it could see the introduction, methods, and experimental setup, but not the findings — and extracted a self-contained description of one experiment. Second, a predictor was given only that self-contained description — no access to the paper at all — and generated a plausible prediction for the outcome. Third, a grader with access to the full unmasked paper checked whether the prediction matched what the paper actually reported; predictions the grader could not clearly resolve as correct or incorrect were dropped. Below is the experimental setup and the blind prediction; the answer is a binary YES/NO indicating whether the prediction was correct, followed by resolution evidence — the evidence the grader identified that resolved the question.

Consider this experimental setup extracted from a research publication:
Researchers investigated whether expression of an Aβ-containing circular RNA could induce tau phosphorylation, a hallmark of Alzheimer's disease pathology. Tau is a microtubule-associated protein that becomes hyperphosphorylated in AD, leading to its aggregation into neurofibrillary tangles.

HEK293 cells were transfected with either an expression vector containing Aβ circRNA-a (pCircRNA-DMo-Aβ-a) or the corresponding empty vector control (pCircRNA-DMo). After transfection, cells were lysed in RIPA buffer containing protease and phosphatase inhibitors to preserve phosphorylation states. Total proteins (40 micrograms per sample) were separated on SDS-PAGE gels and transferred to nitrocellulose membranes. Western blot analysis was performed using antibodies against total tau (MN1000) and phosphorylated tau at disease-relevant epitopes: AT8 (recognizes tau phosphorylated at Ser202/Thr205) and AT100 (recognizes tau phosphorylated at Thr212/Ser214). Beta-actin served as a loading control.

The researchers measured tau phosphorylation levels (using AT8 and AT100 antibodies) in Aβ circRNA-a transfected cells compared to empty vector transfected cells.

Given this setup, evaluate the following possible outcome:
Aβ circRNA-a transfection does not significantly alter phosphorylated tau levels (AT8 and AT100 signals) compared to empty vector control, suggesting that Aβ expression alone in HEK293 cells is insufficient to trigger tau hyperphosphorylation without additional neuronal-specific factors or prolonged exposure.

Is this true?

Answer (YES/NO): NO